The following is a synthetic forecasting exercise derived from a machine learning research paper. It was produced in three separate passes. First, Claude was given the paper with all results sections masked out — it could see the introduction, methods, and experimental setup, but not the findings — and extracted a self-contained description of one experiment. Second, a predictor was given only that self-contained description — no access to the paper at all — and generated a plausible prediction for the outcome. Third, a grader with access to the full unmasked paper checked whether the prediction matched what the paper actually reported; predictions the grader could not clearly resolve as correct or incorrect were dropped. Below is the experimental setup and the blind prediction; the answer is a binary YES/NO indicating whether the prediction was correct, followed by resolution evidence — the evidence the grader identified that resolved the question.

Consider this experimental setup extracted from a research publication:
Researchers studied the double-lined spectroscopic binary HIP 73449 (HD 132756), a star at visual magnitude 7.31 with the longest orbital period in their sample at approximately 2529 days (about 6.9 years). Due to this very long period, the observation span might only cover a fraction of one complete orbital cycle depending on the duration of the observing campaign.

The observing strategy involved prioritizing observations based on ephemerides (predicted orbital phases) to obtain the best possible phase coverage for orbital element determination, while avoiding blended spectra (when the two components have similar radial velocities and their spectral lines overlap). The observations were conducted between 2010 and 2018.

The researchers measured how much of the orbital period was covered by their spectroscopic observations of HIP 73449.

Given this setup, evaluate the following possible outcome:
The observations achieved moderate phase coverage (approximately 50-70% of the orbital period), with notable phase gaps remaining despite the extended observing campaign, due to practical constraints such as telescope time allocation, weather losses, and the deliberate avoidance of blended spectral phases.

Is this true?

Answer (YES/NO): NO